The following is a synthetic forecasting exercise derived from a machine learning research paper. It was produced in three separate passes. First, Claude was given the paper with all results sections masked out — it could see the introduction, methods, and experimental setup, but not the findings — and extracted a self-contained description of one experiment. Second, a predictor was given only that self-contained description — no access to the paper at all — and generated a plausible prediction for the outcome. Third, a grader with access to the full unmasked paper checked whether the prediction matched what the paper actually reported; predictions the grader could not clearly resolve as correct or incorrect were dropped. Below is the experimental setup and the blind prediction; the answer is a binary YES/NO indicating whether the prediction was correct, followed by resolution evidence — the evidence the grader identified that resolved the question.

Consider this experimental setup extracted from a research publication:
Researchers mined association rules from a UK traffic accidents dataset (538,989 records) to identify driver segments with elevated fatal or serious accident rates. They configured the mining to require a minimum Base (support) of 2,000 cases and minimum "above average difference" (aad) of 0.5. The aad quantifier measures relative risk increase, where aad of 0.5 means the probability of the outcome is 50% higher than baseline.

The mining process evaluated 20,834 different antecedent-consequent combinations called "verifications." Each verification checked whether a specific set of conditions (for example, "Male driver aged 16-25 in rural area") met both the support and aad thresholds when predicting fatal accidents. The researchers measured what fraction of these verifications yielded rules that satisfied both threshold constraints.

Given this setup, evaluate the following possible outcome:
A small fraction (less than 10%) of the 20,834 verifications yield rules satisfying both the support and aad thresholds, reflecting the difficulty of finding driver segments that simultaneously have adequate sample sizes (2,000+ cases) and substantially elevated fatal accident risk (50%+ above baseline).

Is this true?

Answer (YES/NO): YES